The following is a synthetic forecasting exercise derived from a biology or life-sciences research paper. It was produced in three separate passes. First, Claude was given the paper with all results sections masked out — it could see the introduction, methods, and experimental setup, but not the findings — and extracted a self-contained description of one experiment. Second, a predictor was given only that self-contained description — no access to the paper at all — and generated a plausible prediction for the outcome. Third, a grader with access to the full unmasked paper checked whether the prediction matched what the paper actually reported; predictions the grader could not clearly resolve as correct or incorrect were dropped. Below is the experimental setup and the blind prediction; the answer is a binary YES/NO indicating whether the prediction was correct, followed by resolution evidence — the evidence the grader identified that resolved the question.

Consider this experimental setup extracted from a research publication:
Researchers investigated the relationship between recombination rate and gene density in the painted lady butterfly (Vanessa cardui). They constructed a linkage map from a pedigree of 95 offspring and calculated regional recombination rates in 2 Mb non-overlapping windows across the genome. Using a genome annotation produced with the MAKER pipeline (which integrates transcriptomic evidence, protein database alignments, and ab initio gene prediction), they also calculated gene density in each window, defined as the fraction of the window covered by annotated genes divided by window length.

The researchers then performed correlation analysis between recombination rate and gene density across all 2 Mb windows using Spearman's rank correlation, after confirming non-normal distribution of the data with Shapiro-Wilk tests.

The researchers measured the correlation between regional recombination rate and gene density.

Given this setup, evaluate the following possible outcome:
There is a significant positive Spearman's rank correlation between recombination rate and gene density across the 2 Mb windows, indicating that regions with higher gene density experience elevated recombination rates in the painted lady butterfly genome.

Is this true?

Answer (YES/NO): NO